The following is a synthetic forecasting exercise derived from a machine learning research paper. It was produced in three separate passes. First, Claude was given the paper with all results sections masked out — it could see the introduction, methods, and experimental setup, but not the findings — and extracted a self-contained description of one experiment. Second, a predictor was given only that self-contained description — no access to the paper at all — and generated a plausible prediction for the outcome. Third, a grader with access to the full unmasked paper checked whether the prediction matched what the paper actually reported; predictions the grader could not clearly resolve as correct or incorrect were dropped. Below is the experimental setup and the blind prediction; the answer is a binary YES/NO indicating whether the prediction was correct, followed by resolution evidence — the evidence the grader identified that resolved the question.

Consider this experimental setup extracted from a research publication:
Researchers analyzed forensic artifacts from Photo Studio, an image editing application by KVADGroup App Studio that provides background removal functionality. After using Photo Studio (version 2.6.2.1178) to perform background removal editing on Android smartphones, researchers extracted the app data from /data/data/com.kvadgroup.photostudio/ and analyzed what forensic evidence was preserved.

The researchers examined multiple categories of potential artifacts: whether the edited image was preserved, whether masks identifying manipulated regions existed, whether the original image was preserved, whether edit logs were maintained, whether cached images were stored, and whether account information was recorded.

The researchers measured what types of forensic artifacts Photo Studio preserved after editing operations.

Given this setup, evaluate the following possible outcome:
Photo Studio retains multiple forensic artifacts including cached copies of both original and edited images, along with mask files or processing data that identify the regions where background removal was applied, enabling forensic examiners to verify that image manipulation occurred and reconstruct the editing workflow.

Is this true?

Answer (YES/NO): YES